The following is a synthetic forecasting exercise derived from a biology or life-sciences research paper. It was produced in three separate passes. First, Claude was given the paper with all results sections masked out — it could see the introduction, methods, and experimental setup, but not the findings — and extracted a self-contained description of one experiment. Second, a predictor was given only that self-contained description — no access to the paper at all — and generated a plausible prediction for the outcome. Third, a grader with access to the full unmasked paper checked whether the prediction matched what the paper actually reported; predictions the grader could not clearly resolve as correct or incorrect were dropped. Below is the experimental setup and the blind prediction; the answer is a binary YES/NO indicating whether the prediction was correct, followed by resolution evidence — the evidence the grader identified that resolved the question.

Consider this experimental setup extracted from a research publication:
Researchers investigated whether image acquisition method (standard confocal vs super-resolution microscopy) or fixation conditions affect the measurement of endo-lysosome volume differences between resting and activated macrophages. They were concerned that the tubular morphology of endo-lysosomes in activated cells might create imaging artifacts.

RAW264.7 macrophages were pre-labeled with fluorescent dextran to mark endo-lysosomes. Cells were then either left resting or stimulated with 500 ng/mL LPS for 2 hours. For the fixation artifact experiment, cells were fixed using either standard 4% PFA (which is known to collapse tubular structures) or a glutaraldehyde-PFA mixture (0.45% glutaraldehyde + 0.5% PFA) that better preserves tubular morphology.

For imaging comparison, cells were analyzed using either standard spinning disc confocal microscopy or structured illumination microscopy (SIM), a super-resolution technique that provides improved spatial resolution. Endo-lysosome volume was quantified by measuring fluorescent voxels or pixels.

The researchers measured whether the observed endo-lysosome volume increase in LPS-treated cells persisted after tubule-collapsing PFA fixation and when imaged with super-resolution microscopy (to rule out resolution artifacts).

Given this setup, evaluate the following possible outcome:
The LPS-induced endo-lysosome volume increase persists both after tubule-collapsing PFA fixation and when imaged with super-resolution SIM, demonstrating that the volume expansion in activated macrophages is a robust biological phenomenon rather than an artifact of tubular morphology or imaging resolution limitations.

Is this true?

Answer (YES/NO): YES